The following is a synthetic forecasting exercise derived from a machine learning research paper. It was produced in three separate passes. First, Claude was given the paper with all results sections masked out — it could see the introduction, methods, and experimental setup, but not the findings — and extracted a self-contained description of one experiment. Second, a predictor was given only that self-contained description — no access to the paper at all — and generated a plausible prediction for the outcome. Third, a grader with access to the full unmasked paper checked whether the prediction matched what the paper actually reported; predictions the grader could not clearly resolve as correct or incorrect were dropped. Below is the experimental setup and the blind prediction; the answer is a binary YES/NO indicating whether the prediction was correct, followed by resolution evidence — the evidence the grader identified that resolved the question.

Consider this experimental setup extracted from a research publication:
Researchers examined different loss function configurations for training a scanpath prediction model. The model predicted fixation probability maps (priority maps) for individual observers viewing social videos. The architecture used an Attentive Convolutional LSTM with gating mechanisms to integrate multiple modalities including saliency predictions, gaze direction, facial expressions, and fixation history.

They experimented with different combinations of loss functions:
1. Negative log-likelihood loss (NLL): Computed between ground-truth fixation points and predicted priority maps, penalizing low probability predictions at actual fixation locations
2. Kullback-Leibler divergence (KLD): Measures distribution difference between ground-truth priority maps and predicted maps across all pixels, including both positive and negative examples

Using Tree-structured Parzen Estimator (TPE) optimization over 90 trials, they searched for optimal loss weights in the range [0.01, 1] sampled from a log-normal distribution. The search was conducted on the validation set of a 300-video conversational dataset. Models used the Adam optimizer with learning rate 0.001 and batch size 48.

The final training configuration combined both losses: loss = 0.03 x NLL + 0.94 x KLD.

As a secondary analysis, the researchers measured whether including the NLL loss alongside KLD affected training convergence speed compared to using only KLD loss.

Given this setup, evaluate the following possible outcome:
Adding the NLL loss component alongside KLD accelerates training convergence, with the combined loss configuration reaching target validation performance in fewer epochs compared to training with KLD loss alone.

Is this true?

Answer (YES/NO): YES